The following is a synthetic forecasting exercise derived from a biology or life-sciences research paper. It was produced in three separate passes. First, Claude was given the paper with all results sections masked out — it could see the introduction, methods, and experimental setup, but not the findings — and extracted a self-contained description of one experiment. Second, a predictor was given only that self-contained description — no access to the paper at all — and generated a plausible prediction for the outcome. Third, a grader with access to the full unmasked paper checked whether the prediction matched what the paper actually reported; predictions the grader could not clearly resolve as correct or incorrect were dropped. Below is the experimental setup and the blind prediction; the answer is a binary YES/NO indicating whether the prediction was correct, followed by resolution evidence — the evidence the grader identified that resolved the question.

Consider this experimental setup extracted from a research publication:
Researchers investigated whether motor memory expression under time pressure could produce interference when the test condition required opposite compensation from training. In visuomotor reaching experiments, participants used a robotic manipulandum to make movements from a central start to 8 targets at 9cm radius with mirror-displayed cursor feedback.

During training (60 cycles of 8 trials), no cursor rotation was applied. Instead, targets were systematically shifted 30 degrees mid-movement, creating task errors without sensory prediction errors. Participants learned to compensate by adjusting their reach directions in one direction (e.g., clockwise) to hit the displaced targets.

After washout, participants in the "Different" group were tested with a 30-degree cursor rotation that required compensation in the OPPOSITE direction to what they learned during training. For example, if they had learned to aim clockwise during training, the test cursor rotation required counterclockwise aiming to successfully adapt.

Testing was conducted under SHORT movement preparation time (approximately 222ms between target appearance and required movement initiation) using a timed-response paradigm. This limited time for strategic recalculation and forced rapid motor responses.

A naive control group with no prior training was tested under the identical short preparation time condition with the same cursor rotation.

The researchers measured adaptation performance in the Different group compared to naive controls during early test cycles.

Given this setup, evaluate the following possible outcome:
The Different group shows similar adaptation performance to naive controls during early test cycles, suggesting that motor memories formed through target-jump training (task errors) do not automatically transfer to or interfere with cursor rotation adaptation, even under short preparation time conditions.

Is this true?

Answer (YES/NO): NO